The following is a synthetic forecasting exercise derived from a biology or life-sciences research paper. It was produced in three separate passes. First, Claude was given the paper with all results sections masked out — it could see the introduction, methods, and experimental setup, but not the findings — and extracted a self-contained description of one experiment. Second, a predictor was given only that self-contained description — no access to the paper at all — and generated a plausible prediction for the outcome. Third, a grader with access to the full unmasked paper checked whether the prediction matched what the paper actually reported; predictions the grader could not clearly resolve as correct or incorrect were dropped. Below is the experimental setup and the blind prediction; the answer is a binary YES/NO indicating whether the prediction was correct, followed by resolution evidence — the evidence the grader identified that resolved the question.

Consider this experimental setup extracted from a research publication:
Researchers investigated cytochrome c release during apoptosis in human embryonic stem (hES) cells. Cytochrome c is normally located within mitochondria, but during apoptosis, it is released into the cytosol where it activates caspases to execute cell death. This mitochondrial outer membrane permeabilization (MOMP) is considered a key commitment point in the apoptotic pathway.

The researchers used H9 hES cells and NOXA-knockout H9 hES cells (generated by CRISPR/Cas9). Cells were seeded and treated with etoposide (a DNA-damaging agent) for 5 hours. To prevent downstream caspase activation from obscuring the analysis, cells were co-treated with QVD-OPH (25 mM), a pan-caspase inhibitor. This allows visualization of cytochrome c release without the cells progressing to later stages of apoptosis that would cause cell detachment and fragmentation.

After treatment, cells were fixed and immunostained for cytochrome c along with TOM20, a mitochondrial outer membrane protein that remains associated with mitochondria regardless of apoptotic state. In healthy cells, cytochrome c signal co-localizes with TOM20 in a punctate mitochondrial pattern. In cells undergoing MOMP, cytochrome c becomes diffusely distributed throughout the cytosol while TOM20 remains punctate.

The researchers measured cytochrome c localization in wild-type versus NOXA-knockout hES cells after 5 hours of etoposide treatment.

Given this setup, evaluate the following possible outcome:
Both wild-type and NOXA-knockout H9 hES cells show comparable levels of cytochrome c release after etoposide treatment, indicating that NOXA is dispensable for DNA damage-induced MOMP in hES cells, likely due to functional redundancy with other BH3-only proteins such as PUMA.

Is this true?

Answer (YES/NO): NO